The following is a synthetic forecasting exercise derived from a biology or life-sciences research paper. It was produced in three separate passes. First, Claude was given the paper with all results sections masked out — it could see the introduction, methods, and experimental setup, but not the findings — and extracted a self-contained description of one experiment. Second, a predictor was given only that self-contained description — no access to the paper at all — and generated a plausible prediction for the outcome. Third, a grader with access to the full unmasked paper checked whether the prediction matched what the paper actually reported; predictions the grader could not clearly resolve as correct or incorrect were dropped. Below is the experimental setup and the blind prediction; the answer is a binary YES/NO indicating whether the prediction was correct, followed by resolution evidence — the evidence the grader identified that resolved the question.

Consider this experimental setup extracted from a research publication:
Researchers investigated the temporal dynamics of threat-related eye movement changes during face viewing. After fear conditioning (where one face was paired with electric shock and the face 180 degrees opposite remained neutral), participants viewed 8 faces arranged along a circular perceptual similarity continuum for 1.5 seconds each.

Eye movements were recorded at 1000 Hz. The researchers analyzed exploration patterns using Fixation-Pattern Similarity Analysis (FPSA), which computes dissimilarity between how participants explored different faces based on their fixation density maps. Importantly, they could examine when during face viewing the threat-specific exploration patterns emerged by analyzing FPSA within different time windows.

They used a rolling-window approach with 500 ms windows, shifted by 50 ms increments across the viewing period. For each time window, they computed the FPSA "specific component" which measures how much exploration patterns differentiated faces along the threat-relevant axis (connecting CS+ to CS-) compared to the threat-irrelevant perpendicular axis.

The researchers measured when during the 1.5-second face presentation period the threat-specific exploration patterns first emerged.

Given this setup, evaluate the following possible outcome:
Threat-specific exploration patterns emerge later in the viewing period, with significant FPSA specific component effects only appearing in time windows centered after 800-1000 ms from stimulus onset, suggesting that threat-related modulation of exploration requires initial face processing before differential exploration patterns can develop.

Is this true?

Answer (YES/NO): NO